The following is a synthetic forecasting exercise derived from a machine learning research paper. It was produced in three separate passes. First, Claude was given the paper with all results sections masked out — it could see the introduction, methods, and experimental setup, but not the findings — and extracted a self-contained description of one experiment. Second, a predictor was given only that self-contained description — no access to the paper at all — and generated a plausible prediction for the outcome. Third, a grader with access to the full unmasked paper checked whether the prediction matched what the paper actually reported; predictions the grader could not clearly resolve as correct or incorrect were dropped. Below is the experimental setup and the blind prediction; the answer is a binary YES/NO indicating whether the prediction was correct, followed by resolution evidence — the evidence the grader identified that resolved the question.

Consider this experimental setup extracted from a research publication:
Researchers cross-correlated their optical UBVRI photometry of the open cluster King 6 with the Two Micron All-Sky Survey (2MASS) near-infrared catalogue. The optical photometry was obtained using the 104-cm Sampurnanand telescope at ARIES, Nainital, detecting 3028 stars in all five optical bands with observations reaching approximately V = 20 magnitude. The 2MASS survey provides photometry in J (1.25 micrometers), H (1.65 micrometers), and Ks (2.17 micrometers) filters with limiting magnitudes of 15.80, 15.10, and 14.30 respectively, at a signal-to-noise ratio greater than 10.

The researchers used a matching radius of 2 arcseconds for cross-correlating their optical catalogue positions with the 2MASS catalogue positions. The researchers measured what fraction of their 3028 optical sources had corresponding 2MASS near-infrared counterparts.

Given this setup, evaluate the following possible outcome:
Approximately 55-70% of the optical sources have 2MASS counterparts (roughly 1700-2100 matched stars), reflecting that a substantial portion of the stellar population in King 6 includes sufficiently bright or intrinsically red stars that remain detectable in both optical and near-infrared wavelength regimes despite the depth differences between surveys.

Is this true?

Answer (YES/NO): NO